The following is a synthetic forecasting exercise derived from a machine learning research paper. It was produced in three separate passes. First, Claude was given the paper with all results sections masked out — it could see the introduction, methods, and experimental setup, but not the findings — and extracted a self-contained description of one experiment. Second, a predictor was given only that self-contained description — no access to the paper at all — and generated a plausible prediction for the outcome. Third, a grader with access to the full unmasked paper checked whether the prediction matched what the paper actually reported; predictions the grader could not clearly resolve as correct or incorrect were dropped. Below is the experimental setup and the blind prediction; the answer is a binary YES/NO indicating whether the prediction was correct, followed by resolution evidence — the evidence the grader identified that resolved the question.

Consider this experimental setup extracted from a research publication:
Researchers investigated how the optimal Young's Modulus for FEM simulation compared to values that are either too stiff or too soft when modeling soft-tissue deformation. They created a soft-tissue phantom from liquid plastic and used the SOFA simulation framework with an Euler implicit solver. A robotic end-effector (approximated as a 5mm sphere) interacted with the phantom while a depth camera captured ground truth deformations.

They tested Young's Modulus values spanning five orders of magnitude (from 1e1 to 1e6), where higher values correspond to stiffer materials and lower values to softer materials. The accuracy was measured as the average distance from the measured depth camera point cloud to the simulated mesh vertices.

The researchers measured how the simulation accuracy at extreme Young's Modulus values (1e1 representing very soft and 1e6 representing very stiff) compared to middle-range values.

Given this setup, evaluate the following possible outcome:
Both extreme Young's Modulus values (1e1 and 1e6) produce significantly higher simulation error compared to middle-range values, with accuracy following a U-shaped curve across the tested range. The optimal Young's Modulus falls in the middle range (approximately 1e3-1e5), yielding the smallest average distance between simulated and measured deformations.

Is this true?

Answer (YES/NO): YES